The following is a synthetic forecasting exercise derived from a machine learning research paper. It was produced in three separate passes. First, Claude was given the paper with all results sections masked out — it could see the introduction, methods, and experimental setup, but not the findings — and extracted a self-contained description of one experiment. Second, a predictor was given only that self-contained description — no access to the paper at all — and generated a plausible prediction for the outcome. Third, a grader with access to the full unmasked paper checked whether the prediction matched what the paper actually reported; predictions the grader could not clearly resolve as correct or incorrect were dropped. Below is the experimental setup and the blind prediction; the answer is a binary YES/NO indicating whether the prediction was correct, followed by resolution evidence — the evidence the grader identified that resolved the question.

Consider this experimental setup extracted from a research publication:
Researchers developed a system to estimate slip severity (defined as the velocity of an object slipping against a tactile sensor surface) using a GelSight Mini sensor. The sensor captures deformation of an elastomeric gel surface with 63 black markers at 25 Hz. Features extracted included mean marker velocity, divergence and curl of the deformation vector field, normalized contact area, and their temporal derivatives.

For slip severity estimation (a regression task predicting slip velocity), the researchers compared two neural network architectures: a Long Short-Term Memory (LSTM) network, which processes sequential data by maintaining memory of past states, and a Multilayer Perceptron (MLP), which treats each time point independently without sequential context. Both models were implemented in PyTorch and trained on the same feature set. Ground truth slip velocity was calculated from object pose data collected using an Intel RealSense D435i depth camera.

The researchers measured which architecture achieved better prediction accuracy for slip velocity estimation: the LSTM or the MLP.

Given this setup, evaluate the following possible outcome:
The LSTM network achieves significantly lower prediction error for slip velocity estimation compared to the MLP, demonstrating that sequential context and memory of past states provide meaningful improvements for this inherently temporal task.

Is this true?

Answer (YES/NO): YES